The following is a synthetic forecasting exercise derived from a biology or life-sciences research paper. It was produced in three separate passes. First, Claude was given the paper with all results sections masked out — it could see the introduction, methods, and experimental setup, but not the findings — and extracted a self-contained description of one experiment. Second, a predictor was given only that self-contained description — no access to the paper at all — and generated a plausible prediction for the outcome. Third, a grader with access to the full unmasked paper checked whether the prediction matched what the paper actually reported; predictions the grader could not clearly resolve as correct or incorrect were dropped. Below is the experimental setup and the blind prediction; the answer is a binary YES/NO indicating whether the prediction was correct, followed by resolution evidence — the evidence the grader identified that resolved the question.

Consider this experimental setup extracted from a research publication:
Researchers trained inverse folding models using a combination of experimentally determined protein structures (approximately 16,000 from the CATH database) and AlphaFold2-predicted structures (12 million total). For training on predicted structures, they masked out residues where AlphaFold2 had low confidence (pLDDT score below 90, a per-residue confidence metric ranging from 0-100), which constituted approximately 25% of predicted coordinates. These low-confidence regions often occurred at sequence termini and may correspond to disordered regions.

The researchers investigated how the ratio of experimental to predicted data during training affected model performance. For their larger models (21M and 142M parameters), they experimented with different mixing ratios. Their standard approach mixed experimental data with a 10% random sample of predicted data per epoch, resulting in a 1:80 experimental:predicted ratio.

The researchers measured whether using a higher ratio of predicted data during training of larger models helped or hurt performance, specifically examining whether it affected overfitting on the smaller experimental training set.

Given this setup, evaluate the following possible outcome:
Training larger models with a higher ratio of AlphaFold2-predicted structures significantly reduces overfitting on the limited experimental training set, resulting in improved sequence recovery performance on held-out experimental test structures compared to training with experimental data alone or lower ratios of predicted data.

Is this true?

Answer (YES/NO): YES